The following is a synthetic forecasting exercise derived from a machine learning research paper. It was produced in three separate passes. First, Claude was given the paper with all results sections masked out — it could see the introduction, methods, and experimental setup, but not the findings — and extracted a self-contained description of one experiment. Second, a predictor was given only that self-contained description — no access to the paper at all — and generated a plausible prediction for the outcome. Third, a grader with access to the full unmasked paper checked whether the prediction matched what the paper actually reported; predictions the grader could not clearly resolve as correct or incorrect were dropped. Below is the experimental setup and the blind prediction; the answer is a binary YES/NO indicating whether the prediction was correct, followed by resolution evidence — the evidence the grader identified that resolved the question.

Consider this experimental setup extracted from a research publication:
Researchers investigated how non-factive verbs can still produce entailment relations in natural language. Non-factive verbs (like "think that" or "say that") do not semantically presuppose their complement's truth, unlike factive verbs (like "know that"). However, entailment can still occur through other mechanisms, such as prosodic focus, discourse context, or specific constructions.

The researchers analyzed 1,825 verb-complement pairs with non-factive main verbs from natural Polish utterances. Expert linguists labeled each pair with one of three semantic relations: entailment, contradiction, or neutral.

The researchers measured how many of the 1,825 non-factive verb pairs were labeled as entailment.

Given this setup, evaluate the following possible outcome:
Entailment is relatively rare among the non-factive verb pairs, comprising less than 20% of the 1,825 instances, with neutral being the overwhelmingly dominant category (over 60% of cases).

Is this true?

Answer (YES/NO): YES